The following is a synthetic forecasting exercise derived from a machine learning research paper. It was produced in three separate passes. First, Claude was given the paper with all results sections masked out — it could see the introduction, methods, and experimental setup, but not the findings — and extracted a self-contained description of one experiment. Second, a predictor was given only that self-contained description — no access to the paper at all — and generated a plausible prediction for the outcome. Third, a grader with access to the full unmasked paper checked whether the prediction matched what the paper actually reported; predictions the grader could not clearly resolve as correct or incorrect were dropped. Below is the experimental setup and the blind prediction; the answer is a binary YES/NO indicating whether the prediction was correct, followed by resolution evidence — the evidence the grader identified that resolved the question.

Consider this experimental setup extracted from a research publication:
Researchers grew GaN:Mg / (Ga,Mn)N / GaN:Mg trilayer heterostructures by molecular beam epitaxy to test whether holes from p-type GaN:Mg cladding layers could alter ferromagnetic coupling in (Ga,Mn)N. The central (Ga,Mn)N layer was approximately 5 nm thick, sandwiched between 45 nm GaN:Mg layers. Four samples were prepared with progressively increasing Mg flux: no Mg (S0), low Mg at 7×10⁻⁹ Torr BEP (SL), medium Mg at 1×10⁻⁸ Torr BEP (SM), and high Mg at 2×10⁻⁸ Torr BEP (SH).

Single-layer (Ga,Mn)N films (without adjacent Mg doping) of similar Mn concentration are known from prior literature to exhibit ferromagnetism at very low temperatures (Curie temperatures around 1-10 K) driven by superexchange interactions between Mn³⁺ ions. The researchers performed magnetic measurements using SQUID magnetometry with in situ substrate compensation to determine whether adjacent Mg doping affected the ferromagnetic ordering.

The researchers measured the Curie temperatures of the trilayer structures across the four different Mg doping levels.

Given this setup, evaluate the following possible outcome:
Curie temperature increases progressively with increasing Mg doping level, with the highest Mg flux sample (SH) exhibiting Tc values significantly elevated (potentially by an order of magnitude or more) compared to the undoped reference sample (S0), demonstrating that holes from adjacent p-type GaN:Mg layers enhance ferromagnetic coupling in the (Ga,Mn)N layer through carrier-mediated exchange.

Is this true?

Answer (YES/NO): NO